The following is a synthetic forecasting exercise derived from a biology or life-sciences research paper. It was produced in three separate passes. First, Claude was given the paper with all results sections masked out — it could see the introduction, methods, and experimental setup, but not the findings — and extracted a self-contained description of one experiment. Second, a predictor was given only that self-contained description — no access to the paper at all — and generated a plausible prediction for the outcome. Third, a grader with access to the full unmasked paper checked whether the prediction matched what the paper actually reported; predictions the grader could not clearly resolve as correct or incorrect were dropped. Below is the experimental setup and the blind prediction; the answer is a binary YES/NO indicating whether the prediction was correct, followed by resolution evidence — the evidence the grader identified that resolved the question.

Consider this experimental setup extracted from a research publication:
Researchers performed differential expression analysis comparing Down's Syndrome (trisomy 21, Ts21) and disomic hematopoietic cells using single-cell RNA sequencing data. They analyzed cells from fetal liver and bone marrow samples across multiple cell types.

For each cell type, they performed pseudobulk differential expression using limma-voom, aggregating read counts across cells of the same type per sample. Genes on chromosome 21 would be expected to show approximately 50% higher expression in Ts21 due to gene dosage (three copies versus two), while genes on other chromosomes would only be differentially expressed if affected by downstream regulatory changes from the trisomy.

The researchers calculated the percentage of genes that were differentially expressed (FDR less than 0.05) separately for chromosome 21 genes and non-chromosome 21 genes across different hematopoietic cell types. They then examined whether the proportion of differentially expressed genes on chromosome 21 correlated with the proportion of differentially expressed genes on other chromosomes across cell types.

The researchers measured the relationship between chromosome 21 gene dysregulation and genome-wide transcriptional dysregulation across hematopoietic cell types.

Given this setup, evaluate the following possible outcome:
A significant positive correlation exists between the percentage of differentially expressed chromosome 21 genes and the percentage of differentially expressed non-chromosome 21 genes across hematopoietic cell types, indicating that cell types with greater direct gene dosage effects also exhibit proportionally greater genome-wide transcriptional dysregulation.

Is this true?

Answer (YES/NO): NO